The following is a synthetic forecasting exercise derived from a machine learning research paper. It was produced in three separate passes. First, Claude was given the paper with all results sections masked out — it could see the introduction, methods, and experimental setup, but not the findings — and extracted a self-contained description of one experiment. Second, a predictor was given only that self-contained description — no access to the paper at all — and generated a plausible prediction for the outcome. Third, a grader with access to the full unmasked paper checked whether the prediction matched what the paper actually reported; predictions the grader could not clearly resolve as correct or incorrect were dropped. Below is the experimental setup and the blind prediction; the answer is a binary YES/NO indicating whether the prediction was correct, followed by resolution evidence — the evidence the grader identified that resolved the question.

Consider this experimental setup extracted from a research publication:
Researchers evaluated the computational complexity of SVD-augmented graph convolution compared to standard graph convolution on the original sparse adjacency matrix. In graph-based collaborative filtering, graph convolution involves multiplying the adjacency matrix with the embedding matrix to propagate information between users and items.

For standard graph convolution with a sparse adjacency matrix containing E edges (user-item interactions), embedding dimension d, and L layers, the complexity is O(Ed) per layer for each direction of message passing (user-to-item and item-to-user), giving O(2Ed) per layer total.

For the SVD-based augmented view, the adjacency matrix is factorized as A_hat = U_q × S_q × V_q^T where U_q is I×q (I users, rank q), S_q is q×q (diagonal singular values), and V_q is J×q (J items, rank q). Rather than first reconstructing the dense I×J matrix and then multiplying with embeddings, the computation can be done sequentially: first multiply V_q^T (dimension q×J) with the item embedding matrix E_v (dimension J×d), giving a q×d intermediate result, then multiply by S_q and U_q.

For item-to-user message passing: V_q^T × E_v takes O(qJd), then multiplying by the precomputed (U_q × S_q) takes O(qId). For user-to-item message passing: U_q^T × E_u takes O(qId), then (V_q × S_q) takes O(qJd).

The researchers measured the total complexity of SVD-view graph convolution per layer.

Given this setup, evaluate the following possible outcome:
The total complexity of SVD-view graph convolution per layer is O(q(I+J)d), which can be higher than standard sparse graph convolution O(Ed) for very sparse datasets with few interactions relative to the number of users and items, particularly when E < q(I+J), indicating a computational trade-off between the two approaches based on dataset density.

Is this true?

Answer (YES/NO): NO